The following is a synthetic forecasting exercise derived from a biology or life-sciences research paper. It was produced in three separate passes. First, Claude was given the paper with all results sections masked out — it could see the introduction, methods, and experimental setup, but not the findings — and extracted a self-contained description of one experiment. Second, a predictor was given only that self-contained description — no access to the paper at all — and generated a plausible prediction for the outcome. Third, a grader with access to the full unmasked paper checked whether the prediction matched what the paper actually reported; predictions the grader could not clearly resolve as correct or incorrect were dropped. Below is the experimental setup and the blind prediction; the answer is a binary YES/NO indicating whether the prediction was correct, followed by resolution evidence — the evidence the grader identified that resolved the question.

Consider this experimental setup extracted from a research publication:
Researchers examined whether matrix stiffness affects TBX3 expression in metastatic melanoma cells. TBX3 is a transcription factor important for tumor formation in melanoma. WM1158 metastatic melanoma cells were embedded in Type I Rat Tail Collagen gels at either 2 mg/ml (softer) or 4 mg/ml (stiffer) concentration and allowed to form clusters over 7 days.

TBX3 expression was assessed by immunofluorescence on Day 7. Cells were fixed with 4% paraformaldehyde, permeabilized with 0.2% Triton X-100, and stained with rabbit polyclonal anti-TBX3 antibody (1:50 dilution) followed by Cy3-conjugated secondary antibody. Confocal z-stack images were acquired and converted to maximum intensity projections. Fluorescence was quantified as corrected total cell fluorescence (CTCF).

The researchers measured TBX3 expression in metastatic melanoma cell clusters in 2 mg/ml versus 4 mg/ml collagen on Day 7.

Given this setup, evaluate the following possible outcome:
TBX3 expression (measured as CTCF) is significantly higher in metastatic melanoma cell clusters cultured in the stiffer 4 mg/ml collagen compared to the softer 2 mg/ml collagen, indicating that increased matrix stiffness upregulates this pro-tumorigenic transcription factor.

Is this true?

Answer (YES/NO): NO